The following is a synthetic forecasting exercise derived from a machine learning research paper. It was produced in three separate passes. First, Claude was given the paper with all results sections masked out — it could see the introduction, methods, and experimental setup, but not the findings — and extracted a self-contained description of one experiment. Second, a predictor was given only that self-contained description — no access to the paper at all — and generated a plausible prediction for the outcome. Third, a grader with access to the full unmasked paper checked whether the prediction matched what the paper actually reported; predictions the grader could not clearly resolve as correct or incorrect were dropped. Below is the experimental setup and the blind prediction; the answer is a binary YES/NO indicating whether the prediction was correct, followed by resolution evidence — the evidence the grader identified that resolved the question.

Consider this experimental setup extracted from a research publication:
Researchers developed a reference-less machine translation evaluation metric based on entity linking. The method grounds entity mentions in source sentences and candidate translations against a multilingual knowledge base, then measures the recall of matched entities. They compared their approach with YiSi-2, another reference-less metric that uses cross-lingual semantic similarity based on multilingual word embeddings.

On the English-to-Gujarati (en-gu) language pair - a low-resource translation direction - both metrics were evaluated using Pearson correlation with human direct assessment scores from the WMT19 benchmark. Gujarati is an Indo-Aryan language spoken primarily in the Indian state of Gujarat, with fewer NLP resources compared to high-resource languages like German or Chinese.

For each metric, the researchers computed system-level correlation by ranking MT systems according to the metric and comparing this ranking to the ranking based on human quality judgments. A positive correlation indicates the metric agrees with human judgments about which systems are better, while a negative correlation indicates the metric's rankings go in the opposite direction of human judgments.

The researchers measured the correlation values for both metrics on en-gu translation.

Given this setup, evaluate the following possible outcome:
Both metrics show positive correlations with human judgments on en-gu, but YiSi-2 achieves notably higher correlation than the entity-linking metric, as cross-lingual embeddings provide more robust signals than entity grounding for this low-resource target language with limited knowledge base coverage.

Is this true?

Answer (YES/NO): NO